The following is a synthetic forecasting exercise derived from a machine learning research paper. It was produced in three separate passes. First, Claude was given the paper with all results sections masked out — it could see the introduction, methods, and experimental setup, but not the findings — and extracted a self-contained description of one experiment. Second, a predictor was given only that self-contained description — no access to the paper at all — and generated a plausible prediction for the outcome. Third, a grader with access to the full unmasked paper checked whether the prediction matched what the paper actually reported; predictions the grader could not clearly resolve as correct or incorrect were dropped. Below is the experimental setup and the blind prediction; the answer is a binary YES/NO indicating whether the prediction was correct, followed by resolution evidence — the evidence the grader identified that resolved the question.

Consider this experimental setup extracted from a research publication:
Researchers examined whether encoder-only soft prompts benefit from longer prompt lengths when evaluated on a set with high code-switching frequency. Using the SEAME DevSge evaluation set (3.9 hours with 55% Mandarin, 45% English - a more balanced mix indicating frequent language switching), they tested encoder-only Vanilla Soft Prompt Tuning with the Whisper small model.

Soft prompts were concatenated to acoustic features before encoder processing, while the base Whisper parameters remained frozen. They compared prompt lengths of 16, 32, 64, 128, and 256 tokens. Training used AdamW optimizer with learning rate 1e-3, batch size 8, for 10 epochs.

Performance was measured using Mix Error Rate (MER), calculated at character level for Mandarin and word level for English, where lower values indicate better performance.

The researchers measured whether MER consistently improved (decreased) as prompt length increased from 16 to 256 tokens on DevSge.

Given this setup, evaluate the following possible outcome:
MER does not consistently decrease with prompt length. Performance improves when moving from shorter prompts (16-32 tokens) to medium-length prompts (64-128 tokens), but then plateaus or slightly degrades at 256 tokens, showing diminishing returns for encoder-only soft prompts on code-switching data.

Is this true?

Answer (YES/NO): NO